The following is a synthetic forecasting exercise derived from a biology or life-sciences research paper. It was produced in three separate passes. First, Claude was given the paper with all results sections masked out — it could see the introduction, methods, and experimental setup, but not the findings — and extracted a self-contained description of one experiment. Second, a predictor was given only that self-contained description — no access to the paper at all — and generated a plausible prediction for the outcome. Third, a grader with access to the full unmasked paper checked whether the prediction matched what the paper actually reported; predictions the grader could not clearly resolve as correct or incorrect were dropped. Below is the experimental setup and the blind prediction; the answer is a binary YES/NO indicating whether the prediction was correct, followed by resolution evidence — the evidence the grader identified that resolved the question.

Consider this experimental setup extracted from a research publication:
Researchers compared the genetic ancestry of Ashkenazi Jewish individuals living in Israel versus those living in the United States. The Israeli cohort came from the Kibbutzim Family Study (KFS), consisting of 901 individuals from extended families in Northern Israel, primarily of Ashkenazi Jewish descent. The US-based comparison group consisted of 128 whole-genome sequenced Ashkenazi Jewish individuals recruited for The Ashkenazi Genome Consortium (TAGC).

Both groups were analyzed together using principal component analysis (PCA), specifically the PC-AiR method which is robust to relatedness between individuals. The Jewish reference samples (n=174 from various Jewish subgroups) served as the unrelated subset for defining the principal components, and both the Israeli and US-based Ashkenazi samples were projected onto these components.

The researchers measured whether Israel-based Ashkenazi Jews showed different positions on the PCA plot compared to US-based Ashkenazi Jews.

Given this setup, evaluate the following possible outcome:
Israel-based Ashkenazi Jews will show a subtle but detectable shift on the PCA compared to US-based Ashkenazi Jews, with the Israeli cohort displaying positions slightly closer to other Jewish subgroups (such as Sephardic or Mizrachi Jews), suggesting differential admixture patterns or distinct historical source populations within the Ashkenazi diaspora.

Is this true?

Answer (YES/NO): NO